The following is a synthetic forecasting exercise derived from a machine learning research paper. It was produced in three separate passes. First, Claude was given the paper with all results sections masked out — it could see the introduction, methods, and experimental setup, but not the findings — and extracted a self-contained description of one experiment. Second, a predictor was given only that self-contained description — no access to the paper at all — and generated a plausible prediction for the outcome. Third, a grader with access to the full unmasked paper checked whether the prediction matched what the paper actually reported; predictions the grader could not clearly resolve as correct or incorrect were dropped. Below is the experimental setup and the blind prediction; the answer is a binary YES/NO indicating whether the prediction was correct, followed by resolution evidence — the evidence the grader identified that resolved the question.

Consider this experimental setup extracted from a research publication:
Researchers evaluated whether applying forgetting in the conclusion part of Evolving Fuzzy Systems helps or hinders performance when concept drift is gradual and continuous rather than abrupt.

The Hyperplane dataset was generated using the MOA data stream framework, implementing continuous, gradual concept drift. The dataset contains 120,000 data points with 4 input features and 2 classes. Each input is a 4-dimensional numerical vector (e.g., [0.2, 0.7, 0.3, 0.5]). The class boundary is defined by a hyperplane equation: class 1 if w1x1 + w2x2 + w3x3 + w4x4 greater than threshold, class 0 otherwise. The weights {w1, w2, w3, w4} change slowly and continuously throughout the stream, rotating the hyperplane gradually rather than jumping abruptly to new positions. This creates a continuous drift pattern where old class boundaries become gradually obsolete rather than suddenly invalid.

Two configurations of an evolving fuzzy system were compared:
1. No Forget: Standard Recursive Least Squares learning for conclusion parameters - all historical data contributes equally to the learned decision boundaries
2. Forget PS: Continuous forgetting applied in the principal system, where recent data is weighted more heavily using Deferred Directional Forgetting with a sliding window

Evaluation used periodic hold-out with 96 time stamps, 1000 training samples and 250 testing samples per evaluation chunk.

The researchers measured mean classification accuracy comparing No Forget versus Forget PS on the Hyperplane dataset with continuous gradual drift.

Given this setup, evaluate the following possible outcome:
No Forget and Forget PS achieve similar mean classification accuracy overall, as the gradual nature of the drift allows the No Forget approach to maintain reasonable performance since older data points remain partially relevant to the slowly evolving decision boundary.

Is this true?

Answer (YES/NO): NO